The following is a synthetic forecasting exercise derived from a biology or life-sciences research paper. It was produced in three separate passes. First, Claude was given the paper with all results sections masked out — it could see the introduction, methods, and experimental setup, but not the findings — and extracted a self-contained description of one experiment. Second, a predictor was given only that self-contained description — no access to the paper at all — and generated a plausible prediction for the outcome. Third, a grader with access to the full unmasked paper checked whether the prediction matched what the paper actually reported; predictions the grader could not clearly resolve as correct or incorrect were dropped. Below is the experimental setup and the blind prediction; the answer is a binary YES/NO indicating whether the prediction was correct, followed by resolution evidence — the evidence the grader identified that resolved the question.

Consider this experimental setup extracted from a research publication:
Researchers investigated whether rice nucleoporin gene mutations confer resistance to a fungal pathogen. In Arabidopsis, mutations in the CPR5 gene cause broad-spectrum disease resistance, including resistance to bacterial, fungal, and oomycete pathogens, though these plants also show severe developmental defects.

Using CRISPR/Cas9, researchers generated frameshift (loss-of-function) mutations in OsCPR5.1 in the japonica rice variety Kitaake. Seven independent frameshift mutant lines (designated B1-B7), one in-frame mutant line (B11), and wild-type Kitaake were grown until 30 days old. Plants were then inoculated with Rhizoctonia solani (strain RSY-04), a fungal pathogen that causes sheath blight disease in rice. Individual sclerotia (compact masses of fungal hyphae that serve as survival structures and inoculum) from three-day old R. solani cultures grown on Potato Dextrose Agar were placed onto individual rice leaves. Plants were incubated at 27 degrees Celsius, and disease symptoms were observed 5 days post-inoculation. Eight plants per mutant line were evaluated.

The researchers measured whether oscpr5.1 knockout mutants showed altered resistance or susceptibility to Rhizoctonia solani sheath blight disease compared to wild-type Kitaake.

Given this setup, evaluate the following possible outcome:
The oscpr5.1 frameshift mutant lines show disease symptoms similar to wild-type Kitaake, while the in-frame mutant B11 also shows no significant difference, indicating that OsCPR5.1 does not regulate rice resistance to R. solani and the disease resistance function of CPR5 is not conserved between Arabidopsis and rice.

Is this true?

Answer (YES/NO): YES